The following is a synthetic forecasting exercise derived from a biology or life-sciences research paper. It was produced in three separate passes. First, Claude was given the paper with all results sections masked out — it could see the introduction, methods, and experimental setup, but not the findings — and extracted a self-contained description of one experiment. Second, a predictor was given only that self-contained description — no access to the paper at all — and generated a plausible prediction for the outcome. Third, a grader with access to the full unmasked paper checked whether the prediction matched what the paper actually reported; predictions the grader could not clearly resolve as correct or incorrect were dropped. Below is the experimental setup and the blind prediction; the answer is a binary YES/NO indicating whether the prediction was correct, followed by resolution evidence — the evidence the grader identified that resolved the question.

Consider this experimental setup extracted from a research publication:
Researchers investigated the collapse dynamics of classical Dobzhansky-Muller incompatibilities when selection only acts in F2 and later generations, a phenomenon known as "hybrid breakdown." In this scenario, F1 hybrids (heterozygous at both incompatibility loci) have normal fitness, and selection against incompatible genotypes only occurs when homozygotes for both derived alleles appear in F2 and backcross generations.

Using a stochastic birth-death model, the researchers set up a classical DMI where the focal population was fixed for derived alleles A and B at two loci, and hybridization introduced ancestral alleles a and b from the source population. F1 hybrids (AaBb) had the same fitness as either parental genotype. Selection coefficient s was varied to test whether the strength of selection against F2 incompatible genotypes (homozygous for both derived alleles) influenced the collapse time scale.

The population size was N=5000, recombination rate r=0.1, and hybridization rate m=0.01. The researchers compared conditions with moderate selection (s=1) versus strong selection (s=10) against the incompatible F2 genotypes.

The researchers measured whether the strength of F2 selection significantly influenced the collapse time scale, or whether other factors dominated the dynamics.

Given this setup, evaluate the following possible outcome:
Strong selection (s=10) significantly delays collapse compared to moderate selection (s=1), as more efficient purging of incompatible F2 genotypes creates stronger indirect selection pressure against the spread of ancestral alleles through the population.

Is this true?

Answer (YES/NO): NO